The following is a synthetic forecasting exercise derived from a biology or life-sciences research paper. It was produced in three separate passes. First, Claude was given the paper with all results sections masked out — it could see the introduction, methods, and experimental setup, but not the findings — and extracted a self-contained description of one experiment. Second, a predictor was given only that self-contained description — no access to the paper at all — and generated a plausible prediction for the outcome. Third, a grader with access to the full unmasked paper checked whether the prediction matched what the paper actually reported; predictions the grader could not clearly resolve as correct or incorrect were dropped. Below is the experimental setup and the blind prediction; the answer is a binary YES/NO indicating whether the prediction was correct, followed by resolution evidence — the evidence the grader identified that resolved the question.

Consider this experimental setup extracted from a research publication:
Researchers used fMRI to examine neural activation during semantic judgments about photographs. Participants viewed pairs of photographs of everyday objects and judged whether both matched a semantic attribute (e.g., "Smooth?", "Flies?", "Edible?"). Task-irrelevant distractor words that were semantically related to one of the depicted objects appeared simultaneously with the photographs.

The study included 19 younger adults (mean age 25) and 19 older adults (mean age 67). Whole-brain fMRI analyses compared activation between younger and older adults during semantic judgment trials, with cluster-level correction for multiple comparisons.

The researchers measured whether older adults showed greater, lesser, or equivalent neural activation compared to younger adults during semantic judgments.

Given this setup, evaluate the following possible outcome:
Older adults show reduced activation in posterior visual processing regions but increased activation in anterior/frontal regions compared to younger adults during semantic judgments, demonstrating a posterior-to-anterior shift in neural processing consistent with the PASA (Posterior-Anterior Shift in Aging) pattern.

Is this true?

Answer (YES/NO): YES